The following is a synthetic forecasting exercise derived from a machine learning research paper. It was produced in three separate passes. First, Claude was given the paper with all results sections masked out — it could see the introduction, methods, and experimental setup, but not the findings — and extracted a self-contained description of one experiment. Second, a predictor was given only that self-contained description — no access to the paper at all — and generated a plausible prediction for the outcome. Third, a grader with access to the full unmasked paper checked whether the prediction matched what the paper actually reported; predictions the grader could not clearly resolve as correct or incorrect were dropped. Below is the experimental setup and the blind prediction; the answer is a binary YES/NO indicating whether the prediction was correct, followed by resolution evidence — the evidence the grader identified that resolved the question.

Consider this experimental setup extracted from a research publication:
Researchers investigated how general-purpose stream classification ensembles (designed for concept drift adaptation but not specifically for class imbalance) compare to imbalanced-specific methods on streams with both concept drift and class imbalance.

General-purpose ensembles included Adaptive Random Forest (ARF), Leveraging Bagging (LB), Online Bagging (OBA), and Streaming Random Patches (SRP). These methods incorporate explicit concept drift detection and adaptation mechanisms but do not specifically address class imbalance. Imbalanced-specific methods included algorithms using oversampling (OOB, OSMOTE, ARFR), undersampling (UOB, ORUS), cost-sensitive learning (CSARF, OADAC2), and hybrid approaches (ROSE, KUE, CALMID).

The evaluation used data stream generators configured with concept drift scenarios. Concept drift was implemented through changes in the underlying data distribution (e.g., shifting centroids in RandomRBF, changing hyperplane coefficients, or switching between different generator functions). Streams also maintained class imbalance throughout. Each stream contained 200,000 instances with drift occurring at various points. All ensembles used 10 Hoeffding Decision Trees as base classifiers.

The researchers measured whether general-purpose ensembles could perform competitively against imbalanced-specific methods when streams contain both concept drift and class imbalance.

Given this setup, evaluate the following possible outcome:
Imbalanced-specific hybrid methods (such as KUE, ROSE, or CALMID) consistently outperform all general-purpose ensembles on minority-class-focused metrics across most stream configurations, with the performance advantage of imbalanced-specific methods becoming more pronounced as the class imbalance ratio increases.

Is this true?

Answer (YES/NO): NO